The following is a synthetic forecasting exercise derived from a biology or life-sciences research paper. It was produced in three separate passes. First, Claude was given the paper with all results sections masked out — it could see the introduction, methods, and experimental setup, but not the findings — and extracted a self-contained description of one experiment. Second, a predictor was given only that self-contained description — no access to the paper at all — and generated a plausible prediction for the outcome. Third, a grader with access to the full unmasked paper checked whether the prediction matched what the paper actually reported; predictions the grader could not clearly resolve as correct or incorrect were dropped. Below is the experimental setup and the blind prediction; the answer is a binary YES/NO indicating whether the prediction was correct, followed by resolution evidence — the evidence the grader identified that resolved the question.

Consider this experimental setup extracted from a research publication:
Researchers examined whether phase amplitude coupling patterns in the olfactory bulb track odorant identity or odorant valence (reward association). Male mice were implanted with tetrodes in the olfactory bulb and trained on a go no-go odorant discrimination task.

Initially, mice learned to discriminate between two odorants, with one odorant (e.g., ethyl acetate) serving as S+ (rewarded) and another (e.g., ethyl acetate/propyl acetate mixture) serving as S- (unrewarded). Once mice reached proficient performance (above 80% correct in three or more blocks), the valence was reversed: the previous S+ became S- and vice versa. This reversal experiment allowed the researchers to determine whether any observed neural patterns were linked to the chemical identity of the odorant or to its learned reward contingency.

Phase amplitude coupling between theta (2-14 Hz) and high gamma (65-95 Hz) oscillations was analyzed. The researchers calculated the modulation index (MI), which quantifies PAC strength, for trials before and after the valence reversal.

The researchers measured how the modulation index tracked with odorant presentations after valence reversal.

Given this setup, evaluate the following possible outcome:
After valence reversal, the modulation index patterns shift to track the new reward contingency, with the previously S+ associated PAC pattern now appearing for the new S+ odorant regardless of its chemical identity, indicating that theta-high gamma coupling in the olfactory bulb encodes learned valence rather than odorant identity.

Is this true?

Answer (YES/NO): YES